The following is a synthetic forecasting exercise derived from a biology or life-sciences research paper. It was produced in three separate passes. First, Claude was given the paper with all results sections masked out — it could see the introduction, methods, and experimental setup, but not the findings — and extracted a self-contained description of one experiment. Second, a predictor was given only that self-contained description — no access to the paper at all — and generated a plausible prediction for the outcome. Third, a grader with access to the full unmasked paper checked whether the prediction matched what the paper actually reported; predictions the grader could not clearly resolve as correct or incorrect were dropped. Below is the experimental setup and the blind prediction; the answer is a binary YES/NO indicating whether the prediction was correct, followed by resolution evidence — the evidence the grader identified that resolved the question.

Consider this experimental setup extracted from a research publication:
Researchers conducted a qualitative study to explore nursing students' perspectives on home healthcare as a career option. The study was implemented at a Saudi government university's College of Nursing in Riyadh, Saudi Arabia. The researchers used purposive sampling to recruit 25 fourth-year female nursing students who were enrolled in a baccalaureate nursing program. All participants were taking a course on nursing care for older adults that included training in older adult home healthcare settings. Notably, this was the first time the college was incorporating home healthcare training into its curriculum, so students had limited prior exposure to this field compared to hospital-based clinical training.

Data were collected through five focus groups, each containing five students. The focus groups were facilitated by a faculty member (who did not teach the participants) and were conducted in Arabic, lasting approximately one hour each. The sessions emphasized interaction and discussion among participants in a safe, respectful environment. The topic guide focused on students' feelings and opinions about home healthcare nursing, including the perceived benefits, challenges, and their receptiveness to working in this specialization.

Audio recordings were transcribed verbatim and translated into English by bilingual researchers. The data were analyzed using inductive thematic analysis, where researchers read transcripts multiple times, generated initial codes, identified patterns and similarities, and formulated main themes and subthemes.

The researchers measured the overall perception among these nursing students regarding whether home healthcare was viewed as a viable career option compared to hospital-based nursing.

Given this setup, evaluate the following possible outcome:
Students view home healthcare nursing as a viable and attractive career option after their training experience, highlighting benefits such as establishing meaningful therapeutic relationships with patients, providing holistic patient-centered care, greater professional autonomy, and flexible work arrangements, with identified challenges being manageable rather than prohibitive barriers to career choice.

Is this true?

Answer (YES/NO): NO